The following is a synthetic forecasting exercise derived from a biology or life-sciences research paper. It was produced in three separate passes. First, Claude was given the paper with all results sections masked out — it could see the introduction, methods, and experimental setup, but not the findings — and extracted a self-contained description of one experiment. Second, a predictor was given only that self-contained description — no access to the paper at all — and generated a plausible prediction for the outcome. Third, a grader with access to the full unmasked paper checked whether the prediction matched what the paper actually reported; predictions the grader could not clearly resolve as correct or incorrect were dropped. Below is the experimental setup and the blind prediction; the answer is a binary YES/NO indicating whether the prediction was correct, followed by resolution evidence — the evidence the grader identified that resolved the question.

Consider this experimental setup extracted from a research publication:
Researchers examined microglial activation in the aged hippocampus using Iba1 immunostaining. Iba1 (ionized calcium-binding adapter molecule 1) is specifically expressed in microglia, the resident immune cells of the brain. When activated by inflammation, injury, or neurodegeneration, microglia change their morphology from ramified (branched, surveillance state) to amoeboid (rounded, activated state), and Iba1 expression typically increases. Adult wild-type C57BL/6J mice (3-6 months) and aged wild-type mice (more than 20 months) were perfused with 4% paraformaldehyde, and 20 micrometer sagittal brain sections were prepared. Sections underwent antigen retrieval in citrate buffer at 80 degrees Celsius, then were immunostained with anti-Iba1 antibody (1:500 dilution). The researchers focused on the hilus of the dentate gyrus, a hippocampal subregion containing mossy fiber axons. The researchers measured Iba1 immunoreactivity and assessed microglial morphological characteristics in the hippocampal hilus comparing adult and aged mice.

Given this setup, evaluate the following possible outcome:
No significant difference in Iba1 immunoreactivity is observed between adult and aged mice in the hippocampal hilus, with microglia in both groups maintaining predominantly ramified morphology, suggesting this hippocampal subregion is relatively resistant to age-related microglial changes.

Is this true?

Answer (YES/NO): NO